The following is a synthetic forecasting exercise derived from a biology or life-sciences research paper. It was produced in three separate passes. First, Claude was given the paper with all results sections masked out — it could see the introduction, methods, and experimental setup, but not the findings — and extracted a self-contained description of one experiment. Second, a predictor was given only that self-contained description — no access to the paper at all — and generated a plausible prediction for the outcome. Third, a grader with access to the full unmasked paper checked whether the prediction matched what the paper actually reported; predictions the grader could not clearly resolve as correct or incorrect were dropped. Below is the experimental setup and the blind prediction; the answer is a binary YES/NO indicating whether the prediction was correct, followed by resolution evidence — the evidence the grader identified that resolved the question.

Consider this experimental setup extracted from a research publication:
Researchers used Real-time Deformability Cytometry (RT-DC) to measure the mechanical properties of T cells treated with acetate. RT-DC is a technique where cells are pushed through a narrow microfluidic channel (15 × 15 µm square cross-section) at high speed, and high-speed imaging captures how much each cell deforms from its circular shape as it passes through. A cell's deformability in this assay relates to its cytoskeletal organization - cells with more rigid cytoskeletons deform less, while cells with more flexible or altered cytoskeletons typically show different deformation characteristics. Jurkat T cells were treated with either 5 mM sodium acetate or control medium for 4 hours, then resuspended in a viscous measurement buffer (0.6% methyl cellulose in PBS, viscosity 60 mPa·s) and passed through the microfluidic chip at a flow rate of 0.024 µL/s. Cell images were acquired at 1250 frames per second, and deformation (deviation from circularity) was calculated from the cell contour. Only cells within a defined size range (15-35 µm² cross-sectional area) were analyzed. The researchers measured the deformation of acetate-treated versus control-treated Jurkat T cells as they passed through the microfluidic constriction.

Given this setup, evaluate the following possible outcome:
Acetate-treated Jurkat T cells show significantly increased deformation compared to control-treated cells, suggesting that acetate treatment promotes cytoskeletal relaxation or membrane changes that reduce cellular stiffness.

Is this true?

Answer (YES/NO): YES